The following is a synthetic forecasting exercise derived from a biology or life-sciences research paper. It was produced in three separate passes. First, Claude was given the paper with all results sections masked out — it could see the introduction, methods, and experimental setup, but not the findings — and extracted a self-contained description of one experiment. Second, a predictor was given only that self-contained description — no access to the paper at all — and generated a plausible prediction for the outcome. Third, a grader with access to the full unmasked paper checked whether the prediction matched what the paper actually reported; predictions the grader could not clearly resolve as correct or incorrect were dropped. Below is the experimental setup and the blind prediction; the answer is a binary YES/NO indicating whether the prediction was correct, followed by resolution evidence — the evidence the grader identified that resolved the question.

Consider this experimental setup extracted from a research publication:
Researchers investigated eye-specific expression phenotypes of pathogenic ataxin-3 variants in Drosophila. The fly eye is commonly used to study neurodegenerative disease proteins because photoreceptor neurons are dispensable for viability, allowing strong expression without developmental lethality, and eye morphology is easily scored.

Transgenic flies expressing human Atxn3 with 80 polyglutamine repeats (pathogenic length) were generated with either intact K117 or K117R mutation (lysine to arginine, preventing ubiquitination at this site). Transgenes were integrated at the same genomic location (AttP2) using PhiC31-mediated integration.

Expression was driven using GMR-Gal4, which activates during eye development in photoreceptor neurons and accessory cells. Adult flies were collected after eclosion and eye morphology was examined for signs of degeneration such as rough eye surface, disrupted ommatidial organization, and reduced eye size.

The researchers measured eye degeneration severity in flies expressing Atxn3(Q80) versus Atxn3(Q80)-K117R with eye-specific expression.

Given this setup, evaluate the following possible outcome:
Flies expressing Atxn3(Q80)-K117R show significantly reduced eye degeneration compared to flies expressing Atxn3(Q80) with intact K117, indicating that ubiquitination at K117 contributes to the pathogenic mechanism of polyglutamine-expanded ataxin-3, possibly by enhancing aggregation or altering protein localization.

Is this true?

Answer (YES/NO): NO